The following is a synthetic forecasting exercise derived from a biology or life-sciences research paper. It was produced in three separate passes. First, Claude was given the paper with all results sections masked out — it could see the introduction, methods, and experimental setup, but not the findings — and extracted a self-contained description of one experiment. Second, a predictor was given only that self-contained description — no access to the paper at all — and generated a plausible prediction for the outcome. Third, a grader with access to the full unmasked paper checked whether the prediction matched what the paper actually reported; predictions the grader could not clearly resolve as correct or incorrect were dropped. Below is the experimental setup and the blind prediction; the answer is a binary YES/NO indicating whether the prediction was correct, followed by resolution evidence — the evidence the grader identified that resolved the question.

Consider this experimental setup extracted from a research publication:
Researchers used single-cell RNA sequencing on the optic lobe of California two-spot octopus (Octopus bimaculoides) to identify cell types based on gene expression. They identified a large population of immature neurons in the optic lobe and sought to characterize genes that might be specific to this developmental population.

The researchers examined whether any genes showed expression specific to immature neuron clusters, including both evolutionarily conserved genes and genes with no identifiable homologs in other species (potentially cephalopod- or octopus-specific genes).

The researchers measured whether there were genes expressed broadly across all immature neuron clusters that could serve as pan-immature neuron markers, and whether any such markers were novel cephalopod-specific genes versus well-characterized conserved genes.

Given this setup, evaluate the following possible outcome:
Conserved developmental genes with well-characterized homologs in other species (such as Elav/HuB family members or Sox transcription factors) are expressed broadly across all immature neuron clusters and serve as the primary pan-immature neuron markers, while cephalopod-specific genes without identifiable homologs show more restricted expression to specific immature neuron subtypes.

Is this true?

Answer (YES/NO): NO